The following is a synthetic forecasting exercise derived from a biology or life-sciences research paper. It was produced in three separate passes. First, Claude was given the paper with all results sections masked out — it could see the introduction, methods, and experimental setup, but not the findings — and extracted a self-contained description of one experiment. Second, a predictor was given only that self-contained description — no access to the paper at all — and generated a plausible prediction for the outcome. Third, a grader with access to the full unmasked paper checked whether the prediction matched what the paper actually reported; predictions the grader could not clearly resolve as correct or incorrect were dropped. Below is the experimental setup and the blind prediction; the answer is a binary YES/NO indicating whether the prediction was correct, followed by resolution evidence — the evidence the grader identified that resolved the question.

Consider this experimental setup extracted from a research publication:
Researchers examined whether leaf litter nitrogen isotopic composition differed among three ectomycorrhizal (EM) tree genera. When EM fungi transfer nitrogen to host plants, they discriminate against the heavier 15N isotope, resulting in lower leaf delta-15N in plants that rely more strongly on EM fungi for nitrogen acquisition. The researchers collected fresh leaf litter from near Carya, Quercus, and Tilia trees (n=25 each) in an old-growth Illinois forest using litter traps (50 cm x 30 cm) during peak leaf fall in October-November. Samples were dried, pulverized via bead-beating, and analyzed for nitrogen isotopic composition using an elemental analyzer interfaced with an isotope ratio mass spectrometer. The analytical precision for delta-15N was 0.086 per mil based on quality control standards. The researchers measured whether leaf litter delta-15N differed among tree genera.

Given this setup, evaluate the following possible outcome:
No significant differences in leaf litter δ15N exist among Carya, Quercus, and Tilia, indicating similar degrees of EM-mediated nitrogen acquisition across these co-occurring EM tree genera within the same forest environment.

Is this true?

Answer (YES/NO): NO